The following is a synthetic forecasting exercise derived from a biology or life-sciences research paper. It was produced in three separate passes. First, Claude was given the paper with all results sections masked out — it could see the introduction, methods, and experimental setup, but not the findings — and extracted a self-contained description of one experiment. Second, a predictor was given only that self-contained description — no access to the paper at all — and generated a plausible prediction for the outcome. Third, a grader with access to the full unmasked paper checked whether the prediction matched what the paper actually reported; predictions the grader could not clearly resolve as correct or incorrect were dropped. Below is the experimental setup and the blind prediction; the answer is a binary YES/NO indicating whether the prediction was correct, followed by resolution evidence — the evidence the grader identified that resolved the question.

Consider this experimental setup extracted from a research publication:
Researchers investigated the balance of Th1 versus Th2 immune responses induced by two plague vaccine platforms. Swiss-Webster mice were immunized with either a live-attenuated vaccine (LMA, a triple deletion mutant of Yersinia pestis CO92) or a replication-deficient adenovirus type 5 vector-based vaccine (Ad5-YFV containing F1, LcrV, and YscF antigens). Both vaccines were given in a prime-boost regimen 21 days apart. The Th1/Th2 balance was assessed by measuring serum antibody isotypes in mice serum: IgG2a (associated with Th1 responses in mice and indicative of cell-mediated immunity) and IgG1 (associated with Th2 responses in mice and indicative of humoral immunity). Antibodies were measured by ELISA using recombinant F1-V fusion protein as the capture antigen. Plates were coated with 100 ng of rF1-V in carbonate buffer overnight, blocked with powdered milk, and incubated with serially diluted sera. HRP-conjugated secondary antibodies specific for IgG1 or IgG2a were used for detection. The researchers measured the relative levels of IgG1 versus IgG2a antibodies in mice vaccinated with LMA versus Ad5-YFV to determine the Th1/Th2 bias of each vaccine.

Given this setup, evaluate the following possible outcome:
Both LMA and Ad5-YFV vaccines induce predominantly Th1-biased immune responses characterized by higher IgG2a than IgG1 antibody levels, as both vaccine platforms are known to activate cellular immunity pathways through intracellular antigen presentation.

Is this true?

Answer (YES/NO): NO